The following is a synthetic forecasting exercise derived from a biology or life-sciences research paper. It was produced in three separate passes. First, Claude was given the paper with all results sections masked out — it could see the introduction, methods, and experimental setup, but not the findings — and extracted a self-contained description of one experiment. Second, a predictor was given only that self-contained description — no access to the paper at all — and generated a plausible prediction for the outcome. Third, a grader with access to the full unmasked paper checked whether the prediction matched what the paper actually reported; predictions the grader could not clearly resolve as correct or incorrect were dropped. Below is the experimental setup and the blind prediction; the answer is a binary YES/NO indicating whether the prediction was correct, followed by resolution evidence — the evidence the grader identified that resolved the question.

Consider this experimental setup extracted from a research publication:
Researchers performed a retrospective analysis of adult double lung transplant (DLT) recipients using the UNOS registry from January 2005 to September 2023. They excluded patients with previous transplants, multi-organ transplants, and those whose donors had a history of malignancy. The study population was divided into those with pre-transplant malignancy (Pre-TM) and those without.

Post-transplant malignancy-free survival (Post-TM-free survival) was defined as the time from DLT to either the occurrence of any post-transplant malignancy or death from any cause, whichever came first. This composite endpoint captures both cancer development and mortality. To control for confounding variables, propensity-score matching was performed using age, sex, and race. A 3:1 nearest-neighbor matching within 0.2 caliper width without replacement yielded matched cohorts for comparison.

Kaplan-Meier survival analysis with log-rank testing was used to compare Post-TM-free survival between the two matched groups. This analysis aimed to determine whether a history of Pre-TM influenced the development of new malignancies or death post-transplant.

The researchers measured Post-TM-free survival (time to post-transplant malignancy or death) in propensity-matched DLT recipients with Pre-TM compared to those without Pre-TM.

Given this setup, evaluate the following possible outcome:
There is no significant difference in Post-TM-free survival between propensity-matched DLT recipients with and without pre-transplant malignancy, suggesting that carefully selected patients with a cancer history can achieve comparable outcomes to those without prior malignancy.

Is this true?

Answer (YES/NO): NO